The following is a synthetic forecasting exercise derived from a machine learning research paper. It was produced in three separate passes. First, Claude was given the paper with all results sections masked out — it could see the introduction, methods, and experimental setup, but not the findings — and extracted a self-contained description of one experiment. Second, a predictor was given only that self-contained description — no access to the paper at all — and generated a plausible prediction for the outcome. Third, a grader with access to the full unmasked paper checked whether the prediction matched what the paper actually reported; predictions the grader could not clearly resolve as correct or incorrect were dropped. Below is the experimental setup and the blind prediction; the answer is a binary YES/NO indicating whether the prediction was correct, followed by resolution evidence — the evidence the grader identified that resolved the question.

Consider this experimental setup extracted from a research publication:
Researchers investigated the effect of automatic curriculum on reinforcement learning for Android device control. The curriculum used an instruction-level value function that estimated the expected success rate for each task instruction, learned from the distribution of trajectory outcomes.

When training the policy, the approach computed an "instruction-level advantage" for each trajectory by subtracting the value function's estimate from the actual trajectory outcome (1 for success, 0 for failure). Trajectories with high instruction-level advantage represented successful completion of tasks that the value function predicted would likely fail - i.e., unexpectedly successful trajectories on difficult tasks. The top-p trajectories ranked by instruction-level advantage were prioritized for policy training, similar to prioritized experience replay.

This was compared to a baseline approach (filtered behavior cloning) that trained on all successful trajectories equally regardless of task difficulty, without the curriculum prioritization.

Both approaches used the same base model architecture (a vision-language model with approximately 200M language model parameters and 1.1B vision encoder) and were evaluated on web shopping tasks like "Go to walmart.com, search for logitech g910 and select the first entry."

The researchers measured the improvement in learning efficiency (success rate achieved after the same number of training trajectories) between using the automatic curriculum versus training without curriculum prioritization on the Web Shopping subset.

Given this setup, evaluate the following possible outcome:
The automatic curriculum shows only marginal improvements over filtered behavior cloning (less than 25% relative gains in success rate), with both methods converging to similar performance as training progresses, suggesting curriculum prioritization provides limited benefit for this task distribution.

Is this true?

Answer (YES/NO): NO